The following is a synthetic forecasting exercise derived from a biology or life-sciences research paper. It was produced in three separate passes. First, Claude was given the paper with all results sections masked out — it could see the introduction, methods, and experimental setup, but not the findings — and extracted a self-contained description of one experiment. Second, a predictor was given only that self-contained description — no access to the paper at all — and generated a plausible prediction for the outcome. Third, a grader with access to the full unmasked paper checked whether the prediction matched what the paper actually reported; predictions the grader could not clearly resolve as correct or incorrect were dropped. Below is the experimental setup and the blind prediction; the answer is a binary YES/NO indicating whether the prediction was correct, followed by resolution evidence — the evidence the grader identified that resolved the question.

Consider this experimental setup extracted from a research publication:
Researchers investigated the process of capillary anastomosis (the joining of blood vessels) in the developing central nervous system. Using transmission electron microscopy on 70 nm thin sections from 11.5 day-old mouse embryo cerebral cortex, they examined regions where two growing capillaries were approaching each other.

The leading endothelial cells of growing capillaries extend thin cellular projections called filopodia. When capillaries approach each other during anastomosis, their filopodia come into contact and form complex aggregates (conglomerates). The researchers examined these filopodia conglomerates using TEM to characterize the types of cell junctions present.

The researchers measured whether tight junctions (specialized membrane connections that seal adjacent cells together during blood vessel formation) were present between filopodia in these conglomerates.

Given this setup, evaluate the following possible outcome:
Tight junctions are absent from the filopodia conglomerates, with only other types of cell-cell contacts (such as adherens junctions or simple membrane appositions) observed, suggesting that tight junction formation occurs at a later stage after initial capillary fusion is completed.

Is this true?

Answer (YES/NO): NO